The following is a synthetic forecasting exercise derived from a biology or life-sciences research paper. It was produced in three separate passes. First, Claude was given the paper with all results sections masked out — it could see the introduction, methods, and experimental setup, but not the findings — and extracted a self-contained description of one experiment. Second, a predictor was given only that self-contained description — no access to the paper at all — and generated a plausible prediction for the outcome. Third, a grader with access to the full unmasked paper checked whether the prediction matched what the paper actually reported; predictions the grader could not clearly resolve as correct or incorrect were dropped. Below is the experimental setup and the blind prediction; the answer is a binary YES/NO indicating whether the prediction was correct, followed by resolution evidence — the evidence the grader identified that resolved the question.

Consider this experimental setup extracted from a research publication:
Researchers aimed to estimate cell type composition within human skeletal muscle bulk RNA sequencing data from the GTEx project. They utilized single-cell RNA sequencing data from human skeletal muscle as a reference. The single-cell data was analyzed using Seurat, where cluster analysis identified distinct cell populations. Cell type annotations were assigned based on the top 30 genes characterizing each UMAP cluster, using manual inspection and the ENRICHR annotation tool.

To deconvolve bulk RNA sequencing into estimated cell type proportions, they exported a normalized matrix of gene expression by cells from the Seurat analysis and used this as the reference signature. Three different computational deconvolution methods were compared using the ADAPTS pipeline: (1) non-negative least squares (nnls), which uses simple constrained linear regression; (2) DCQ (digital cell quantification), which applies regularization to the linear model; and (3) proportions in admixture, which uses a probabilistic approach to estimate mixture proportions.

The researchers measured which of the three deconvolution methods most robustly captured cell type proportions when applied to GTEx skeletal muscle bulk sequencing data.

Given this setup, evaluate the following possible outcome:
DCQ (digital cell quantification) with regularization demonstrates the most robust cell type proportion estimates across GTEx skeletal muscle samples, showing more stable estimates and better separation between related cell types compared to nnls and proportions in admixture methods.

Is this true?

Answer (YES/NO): NO